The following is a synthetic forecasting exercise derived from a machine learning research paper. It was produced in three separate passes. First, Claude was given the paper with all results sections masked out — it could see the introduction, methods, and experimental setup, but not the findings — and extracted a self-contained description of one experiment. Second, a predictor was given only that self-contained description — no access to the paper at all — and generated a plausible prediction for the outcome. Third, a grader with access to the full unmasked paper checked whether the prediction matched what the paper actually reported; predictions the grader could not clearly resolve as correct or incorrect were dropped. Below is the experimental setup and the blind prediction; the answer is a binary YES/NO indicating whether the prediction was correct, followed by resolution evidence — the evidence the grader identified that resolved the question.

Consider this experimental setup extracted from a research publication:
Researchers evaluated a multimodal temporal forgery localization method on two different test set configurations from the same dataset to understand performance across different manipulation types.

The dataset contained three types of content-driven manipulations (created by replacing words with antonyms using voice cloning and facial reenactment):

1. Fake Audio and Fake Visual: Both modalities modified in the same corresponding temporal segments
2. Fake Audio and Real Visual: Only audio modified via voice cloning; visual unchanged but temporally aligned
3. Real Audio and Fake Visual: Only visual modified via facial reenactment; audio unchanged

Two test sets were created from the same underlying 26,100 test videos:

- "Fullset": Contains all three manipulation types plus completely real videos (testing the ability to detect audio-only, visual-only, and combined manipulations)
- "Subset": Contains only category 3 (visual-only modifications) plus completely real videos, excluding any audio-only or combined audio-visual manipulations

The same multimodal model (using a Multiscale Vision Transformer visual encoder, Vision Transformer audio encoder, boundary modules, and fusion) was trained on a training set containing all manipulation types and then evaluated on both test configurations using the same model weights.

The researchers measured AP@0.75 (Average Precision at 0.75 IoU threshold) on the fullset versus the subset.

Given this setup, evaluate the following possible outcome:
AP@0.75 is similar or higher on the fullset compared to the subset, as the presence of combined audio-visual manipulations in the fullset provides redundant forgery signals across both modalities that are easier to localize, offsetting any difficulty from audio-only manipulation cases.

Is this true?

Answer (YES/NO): NO